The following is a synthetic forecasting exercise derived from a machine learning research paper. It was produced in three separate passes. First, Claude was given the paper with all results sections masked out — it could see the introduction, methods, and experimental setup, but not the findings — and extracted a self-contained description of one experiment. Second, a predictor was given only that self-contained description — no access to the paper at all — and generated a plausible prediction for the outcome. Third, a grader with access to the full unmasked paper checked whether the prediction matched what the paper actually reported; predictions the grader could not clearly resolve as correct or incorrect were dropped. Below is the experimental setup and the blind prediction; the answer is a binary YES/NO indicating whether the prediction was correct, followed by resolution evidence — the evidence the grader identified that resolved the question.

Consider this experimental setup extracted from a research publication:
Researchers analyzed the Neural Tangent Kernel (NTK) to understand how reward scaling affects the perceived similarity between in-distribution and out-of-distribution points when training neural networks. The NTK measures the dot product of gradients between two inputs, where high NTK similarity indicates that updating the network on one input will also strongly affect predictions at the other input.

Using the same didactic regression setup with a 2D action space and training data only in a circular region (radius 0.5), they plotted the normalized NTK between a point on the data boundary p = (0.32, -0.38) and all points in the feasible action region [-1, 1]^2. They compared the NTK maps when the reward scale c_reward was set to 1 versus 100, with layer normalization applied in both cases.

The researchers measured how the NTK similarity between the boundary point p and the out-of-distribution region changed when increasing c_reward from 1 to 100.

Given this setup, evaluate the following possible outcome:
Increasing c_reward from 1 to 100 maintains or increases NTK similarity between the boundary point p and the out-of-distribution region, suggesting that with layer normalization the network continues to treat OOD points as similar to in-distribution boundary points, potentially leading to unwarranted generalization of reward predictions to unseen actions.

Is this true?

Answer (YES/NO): NO